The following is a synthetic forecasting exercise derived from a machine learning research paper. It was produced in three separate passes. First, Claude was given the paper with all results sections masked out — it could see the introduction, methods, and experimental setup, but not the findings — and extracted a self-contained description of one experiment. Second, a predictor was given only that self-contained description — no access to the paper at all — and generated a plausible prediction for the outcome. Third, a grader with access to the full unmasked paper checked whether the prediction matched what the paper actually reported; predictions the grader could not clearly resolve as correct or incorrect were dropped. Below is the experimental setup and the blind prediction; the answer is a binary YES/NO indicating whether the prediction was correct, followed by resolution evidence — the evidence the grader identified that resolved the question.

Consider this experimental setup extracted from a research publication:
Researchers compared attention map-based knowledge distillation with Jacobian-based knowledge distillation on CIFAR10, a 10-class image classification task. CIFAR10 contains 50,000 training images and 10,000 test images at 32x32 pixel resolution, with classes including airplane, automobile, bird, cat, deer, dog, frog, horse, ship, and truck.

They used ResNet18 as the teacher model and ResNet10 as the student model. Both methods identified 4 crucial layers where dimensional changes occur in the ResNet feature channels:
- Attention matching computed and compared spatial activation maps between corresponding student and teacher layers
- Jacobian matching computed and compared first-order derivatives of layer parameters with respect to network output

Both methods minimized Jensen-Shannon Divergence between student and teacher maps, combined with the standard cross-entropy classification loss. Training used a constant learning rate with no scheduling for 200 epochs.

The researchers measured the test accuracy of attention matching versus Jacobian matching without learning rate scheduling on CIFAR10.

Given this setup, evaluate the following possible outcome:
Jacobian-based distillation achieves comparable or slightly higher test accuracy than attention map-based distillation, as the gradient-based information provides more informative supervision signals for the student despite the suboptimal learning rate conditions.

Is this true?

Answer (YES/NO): NO